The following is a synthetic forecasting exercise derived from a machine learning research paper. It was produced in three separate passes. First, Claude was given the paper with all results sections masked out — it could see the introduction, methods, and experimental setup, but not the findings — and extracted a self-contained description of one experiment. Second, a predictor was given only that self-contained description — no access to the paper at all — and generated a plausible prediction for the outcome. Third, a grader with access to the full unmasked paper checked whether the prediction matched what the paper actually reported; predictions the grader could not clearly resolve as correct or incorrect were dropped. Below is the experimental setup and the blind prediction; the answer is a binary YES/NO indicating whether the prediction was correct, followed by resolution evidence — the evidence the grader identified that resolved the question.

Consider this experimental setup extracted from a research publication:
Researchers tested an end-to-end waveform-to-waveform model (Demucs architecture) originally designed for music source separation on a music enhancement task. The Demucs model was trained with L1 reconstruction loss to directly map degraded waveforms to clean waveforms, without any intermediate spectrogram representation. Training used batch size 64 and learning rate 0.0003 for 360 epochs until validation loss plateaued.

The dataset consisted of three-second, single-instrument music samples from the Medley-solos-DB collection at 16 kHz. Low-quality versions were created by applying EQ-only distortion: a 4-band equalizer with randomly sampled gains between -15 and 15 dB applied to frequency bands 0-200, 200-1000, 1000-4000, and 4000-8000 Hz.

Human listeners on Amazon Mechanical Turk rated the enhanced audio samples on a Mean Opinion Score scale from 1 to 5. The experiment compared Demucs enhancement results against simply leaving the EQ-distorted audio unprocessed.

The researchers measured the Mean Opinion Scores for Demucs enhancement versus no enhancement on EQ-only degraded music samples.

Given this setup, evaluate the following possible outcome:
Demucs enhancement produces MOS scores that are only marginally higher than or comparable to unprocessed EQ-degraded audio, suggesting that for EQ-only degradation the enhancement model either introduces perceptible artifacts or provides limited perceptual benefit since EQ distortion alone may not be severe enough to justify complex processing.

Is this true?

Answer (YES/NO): NO